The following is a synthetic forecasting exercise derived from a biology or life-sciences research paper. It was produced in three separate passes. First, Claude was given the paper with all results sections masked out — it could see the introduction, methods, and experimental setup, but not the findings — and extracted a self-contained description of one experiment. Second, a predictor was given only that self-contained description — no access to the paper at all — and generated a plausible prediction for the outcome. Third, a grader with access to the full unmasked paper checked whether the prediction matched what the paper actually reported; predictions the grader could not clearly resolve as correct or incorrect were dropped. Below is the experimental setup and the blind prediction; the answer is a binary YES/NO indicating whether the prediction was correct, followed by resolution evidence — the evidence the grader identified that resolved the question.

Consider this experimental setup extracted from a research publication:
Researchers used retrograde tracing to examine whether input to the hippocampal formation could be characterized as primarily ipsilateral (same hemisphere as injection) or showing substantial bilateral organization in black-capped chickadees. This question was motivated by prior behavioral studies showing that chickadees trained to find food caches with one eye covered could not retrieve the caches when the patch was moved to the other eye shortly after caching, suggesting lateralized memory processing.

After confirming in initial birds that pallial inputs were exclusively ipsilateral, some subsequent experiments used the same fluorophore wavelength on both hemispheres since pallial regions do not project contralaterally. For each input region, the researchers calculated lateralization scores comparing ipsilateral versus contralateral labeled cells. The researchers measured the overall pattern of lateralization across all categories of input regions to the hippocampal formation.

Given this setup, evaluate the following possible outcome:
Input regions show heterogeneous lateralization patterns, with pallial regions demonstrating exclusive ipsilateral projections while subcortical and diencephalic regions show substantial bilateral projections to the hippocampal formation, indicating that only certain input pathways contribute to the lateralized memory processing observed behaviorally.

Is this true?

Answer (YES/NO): NO